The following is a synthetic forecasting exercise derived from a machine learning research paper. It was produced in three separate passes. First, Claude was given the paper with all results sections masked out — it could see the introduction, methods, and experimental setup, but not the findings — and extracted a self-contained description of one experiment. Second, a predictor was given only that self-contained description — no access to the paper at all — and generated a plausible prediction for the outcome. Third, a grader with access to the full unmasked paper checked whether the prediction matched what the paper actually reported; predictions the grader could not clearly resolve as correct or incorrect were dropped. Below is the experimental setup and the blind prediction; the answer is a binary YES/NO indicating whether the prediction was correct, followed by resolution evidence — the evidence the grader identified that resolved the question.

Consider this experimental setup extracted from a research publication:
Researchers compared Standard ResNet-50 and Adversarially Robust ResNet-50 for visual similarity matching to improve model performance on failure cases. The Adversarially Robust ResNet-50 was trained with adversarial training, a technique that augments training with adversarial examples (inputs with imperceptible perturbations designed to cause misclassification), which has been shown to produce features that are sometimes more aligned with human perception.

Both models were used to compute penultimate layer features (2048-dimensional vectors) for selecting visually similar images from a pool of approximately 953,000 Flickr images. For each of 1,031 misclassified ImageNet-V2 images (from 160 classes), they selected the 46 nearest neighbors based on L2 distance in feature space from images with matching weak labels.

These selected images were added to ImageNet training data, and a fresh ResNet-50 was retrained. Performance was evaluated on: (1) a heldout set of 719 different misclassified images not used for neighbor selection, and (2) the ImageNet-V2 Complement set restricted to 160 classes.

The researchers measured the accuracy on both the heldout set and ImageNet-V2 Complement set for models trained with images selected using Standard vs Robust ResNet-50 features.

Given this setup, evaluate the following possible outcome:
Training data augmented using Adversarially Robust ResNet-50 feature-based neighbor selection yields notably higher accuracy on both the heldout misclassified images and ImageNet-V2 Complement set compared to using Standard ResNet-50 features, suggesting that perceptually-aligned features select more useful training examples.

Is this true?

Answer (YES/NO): NO